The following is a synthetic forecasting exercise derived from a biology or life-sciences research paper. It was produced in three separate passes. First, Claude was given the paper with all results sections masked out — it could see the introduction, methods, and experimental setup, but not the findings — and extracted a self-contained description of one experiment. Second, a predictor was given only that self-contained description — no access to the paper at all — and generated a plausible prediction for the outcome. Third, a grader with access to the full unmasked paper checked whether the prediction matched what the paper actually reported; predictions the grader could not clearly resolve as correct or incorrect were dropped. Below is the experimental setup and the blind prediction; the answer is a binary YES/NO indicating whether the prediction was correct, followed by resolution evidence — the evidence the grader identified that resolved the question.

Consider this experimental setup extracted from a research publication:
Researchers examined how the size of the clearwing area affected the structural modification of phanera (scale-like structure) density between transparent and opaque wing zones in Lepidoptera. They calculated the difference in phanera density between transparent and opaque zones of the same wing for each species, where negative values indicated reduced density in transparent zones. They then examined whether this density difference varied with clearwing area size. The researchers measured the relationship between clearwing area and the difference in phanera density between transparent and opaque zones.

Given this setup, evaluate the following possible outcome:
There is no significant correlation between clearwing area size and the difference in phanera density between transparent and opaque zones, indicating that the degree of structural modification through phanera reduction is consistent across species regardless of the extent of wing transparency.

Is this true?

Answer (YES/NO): NO